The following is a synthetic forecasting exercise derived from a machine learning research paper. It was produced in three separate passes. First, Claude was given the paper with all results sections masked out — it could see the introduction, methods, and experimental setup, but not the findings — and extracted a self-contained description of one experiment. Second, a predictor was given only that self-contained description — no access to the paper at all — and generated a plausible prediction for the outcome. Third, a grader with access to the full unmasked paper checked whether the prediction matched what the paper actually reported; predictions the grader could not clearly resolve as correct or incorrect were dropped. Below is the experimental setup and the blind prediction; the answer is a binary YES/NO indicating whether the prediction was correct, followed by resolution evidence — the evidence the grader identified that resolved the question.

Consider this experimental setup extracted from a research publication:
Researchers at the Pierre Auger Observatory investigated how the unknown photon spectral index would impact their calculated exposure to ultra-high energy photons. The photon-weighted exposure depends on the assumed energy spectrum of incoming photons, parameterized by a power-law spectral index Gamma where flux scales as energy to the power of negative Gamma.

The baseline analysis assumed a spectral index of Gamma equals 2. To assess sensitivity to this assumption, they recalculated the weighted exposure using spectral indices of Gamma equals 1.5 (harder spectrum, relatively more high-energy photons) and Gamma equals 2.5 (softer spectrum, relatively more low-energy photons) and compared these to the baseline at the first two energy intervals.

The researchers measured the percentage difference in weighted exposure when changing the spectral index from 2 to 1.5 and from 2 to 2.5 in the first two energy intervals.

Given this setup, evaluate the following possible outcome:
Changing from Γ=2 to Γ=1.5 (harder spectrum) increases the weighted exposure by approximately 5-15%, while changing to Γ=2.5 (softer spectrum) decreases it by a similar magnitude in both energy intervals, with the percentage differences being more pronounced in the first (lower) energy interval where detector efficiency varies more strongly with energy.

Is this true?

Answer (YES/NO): NO